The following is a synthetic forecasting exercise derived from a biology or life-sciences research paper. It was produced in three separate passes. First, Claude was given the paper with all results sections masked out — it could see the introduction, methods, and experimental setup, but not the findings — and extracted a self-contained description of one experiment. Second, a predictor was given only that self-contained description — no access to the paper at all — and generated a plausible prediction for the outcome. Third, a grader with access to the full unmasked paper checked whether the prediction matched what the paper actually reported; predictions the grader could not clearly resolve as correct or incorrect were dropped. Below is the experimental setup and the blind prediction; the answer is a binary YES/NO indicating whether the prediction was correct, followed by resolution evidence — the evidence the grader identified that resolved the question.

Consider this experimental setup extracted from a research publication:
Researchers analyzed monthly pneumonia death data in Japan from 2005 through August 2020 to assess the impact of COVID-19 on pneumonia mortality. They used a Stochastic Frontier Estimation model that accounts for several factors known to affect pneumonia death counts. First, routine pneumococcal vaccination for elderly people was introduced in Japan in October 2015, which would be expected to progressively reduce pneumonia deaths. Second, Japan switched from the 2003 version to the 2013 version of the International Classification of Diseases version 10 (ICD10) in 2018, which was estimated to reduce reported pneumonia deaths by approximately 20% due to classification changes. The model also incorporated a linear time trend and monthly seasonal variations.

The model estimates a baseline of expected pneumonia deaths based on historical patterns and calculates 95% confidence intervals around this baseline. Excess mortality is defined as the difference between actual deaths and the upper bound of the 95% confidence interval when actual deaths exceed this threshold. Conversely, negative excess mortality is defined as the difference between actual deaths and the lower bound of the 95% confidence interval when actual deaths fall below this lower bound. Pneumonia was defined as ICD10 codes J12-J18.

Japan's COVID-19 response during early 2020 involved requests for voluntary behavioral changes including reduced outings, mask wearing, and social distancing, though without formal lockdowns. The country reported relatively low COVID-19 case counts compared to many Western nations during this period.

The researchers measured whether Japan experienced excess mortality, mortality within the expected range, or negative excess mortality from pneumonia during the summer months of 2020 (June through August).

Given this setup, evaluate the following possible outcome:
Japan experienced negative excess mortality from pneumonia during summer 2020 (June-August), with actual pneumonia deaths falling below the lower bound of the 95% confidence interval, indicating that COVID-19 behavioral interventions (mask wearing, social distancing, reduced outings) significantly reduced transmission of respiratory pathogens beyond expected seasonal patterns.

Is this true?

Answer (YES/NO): NO